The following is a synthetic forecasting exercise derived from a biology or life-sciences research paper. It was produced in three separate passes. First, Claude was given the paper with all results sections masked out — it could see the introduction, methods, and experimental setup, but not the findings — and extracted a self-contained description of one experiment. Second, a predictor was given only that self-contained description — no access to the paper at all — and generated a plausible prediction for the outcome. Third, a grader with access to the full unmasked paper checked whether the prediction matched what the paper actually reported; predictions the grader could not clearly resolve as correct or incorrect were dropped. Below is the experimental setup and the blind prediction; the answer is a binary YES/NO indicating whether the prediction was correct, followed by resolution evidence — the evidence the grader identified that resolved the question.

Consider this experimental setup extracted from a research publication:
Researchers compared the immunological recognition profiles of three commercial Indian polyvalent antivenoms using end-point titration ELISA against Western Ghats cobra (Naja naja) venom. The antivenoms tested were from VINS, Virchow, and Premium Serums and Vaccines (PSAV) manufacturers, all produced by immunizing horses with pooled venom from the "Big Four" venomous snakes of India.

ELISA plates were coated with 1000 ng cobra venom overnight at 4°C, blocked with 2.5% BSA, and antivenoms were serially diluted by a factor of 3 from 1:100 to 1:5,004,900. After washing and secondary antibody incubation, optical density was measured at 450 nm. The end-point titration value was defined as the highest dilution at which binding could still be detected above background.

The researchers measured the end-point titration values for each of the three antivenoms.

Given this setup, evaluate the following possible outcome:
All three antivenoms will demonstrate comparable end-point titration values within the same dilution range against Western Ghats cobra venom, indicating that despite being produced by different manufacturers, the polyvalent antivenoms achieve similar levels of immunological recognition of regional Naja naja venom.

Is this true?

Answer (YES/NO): YES